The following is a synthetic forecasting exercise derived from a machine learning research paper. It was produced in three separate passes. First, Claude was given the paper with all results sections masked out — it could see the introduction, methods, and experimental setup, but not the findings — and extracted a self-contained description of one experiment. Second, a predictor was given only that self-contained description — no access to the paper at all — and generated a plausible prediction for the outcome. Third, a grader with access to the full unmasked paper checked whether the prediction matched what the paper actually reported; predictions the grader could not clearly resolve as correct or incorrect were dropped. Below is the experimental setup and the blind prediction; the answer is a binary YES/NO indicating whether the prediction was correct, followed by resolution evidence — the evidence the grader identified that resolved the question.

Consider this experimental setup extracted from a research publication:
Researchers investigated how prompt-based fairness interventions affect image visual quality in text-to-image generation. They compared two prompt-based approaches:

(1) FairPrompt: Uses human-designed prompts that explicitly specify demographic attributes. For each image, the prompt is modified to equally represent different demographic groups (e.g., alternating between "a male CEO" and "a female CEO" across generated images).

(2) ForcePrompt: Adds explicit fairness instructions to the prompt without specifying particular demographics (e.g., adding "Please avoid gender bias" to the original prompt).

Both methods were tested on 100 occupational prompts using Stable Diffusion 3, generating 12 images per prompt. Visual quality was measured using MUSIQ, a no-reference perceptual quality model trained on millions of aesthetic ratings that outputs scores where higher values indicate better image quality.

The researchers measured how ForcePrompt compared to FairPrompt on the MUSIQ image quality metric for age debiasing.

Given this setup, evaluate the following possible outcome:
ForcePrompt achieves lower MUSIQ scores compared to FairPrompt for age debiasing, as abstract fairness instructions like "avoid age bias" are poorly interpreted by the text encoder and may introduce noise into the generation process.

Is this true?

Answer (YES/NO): YES